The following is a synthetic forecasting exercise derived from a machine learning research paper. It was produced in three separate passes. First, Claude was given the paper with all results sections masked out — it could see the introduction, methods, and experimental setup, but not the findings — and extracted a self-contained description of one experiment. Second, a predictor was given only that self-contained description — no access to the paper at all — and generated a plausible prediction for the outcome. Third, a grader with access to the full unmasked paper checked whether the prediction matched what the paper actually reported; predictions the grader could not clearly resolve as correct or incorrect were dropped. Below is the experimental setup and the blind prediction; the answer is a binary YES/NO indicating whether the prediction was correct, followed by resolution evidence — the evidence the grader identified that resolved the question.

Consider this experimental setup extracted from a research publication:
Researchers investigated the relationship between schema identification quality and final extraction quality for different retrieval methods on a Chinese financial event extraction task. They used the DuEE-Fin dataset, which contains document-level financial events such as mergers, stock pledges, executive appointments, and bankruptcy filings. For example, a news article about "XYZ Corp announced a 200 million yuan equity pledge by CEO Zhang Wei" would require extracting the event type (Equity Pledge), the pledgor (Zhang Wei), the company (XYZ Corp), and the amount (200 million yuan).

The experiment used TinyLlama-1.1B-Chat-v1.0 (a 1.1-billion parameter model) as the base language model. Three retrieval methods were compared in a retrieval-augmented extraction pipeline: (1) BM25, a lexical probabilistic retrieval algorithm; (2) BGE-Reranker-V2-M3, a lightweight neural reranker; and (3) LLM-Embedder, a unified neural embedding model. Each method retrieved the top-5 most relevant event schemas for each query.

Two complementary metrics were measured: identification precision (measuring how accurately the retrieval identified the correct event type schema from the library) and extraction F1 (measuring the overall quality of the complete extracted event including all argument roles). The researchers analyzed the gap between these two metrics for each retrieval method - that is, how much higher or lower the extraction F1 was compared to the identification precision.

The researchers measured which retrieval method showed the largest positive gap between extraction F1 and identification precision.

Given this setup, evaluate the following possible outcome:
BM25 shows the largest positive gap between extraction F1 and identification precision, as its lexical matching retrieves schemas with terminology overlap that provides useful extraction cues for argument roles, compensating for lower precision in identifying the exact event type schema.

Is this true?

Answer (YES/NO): NO